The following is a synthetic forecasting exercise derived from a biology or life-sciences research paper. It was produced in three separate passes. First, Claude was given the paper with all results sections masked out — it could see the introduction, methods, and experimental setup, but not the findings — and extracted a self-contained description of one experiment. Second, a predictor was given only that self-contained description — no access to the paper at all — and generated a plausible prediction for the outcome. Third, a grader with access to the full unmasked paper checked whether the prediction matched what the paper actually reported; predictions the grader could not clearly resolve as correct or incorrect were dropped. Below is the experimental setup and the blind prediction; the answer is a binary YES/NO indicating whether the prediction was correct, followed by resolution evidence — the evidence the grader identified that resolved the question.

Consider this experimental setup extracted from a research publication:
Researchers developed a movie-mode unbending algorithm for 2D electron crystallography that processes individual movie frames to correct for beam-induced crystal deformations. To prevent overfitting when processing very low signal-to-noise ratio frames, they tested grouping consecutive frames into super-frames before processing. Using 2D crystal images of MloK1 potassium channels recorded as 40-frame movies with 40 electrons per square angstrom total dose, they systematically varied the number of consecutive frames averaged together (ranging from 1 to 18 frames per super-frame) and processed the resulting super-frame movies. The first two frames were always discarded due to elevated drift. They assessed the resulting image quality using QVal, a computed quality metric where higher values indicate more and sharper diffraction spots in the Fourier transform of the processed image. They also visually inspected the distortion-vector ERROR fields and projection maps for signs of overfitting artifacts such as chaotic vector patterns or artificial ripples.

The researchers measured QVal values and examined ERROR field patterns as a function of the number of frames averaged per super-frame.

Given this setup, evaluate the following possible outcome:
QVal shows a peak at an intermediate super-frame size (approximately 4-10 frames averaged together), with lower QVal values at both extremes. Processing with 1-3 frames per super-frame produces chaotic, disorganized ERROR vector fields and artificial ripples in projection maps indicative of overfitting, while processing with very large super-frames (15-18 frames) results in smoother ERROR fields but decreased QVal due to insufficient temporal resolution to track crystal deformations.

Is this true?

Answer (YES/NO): NO